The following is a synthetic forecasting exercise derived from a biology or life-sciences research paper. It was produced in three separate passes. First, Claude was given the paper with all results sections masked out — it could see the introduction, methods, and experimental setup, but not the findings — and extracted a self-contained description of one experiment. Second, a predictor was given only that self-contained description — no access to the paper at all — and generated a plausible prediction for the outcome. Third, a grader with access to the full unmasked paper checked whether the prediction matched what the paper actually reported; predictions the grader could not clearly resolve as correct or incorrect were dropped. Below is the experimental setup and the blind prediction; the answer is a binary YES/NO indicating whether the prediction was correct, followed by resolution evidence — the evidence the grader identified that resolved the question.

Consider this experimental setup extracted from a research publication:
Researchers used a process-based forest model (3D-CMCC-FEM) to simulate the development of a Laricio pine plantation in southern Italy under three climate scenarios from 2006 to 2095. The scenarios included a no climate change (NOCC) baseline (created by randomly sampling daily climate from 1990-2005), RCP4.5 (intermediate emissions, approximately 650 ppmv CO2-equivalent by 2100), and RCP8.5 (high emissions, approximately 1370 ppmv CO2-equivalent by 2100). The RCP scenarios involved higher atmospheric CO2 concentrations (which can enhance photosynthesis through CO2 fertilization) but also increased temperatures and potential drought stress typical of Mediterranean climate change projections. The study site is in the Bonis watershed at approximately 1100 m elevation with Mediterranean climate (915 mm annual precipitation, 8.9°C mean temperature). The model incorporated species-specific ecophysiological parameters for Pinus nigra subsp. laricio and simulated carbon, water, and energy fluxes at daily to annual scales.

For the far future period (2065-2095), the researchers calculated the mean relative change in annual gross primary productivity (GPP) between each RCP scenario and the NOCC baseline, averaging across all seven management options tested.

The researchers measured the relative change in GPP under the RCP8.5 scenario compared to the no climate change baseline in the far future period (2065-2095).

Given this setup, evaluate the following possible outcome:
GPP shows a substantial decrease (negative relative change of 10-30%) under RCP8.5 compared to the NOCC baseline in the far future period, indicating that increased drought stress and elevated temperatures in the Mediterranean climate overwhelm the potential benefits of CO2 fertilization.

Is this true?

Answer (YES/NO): NO